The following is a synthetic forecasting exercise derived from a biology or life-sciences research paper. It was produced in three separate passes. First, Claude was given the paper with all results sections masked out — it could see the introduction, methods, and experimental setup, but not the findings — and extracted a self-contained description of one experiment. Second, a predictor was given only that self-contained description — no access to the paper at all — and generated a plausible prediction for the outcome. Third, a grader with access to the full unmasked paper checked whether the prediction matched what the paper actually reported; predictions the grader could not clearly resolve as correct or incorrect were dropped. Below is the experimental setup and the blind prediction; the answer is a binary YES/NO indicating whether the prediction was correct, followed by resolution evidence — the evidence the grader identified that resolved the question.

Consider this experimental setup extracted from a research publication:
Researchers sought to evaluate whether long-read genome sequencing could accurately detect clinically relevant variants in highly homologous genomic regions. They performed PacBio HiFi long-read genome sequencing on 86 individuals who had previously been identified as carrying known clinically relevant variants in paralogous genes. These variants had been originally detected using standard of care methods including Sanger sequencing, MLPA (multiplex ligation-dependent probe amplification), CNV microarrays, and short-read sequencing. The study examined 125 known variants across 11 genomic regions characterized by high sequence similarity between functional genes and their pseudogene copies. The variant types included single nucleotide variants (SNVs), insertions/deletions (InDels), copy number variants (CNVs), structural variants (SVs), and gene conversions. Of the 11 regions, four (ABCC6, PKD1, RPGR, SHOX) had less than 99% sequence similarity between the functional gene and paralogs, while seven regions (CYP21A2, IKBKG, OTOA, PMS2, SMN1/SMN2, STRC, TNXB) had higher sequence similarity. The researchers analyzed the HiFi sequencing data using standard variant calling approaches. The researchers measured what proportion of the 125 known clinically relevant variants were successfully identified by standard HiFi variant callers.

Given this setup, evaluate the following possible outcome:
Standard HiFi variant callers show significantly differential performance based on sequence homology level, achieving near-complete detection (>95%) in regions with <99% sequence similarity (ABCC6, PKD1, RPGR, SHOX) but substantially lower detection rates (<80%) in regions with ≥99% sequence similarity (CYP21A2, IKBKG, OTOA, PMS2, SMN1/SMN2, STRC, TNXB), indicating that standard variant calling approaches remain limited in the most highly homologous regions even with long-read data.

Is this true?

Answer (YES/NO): YES